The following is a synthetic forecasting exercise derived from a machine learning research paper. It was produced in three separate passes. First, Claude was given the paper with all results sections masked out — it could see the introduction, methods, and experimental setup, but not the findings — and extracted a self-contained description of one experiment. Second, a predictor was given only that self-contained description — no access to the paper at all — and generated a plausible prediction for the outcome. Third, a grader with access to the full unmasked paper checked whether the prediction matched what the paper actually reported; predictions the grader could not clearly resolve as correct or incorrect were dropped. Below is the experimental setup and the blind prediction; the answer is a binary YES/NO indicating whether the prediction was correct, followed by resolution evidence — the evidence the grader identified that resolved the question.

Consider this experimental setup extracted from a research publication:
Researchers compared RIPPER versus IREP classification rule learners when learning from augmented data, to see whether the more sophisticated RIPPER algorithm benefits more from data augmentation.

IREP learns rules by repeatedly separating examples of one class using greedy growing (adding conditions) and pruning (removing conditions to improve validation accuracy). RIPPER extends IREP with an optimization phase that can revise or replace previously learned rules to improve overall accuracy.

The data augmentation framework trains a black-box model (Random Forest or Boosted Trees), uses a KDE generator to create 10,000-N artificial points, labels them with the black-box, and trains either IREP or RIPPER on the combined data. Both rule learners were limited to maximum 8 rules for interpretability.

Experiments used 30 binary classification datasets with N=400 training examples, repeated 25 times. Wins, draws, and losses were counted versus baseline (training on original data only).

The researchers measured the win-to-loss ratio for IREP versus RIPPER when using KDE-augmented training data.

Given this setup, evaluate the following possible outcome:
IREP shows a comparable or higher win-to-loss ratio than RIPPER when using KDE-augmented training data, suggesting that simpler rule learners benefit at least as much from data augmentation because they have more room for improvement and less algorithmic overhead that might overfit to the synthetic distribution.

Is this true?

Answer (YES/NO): YES